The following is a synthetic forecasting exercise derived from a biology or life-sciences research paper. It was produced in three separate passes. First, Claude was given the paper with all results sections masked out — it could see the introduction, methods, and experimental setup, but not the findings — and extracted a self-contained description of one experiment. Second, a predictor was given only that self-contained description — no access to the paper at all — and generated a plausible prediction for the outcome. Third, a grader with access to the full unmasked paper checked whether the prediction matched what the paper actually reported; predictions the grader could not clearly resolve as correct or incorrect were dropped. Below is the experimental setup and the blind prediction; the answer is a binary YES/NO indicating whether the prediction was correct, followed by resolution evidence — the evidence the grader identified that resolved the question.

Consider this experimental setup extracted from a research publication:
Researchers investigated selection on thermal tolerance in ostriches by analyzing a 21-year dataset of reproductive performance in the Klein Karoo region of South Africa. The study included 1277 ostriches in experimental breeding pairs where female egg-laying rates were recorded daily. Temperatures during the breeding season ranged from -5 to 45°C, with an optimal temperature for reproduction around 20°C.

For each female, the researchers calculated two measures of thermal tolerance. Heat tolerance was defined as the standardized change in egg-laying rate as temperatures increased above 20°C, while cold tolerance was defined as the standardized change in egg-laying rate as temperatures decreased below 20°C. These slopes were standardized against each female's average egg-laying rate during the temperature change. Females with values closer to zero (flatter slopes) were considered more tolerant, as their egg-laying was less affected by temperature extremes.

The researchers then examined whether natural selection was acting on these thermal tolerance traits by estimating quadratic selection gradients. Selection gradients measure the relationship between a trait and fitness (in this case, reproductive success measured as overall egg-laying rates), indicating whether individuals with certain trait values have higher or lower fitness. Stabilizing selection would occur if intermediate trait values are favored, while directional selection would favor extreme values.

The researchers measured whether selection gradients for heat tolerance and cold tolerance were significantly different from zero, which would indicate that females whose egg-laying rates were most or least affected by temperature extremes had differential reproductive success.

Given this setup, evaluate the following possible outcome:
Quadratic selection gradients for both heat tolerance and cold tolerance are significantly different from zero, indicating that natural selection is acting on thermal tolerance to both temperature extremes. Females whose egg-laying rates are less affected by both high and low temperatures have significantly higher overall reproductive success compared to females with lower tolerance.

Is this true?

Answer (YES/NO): YES